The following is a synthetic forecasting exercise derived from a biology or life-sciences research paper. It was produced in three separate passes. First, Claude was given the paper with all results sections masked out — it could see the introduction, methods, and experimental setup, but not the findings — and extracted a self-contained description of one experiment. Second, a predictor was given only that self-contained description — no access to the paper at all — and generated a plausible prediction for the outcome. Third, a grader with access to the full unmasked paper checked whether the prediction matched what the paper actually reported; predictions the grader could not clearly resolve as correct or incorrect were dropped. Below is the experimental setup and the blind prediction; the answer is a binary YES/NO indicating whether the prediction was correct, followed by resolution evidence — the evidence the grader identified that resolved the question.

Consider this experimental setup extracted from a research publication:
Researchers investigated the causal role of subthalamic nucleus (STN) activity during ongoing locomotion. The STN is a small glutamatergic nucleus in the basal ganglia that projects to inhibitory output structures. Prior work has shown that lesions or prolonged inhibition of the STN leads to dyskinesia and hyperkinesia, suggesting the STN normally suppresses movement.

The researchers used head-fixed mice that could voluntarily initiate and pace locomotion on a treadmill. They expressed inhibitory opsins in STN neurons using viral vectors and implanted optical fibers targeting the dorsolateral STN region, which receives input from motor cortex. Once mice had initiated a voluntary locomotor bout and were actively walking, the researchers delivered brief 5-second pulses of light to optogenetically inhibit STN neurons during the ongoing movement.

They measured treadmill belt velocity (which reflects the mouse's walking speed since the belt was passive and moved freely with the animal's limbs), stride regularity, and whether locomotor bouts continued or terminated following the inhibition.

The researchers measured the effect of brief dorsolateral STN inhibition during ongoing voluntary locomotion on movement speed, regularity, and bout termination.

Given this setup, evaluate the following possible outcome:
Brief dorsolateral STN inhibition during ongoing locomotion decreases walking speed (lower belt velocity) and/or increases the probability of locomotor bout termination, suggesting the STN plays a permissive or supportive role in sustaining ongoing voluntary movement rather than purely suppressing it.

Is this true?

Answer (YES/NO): YES